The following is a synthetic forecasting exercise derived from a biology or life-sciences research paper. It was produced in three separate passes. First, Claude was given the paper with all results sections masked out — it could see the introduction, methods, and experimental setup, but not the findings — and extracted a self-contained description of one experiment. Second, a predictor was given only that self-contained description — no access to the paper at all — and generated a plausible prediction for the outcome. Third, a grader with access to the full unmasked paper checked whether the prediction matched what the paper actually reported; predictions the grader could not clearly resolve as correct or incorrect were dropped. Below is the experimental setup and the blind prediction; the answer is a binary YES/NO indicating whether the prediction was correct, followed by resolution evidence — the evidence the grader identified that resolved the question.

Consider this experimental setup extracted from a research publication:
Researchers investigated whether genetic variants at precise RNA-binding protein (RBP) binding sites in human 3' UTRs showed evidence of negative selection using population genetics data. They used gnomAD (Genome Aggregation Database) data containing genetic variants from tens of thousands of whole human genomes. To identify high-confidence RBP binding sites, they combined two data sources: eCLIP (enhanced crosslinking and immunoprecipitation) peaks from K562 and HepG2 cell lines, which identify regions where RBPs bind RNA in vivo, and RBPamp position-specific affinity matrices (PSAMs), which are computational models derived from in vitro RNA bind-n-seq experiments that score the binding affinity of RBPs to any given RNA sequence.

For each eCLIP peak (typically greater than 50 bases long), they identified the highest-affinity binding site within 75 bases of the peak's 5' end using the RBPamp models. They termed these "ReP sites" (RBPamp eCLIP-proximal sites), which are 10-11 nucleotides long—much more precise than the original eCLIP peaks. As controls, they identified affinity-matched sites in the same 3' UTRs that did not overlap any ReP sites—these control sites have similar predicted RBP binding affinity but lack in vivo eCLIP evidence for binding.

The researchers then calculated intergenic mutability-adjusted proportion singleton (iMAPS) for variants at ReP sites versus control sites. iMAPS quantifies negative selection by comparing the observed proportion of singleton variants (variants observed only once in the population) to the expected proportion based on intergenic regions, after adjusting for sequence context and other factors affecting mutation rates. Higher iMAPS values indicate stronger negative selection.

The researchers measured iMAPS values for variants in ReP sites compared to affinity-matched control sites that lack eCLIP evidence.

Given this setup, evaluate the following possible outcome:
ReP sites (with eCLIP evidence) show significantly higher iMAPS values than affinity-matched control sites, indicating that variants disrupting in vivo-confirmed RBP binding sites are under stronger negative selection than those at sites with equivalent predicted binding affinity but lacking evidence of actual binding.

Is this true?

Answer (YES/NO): YES